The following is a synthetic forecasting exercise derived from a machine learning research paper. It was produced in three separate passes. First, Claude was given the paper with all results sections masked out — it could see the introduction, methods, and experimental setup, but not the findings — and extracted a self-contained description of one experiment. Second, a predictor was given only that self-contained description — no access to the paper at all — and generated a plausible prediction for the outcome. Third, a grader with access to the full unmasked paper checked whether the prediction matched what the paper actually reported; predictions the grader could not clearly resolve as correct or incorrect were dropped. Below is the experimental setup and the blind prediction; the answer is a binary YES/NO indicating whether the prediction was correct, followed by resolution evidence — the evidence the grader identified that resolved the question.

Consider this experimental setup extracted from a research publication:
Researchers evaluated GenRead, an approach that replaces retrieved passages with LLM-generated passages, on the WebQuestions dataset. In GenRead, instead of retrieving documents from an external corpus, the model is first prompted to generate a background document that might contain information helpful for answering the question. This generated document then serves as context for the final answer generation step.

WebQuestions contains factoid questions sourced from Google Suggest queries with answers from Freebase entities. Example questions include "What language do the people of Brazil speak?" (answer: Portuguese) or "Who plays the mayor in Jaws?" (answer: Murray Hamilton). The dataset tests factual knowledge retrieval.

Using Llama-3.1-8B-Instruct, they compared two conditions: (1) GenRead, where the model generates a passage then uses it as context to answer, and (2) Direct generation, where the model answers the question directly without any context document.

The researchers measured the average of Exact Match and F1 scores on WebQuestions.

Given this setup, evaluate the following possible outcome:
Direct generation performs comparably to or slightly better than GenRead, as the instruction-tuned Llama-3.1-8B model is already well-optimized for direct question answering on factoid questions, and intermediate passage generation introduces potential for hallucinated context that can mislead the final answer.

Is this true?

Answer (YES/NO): NO